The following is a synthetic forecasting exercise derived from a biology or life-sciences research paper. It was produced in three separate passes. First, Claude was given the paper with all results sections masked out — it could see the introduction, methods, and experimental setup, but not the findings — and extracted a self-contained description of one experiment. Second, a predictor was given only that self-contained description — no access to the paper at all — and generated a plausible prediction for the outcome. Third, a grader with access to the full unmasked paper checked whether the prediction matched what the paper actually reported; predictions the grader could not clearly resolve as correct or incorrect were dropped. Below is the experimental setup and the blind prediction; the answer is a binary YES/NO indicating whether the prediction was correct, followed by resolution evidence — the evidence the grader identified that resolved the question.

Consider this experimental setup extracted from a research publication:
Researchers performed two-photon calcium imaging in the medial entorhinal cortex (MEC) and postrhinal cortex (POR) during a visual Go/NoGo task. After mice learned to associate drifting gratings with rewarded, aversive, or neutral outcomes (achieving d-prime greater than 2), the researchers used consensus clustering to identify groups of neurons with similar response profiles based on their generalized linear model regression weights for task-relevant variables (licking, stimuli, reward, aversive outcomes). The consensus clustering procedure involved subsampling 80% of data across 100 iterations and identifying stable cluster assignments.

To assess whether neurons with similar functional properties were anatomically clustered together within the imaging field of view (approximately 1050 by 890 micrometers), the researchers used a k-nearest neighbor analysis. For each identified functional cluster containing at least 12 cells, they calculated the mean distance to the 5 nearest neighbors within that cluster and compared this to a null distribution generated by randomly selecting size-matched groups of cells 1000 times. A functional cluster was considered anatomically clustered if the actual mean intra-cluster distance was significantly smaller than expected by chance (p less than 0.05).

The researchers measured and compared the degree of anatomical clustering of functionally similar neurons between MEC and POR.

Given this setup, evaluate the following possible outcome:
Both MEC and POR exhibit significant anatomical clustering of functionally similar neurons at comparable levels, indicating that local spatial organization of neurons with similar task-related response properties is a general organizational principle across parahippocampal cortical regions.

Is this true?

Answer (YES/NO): NO